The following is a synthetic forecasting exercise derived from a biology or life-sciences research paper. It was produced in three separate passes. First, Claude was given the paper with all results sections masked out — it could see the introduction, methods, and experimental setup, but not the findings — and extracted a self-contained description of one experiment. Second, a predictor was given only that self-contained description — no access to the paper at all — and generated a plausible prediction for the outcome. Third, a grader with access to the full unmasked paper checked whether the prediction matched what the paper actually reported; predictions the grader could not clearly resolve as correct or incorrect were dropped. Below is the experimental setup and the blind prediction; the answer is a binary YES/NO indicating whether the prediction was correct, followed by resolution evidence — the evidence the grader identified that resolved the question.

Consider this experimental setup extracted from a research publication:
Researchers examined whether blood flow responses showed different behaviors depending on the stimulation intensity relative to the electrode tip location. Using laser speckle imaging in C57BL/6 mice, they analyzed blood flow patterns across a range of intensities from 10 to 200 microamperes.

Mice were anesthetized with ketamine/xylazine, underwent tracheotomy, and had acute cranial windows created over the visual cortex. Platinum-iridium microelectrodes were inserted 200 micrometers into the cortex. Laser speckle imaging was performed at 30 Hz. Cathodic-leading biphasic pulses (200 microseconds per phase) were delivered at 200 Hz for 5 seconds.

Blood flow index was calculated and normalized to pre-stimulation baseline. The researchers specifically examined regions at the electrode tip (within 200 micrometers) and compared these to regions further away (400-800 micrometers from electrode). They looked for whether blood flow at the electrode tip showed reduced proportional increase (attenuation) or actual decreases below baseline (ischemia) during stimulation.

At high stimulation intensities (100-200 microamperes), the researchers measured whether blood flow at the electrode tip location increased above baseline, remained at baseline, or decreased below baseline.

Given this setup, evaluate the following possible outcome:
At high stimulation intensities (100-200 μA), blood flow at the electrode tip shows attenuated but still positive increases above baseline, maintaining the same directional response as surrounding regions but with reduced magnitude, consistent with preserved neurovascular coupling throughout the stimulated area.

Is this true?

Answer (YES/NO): NO